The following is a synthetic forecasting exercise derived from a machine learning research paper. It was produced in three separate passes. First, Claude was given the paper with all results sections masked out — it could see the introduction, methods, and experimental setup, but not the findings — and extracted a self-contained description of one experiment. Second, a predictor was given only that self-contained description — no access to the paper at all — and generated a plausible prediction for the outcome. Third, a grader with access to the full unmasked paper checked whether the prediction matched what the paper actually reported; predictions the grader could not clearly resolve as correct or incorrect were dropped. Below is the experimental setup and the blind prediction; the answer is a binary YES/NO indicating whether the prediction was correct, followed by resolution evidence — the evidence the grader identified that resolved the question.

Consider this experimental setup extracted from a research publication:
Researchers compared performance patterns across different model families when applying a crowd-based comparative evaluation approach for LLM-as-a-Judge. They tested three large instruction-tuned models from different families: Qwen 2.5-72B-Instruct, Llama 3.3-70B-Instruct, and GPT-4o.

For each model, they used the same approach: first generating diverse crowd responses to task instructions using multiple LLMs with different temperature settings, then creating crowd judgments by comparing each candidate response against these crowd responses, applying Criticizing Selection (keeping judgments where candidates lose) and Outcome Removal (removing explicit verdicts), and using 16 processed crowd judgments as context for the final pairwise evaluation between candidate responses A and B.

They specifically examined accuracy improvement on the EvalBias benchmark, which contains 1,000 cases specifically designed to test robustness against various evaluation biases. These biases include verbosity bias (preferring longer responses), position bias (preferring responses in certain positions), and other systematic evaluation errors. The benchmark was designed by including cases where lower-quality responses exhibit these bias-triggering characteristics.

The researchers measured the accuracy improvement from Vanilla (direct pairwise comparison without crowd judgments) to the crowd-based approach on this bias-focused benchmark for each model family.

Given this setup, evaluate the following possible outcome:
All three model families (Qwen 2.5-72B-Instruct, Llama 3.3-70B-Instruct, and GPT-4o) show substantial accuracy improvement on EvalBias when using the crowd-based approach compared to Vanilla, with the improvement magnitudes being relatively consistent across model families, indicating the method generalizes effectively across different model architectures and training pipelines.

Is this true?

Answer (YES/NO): NO